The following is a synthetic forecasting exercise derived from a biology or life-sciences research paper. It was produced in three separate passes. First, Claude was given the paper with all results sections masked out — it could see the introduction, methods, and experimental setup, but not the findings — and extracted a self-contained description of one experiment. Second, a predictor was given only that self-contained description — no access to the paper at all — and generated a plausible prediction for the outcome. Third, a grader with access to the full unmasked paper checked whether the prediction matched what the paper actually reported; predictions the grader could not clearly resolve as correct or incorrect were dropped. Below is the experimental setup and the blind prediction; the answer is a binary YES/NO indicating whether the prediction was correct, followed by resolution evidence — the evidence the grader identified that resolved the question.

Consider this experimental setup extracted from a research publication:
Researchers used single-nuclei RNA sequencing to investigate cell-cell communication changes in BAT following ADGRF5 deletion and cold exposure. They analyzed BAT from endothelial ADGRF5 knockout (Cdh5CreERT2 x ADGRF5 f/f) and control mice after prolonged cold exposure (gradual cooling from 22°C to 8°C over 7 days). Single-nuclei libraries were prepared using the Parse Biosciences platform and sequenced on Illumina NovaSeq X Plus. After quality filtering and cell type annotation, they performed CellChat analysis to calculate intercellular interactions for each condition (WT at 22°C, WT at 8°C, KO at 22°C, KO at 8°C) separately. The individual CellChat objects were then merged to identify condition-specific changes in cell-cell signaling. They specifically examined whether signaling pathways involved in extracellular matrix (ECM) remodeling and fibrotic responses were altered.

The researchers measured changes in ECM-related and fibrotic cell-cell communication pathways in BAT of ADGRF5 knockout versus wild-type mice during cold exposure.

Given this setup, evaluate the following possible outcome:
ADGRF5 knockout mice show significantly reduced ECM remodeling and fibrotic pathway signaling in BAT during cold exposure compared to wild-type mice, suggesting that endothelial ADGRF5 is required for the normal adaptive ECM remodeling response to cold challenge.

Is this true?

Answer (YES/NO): NO